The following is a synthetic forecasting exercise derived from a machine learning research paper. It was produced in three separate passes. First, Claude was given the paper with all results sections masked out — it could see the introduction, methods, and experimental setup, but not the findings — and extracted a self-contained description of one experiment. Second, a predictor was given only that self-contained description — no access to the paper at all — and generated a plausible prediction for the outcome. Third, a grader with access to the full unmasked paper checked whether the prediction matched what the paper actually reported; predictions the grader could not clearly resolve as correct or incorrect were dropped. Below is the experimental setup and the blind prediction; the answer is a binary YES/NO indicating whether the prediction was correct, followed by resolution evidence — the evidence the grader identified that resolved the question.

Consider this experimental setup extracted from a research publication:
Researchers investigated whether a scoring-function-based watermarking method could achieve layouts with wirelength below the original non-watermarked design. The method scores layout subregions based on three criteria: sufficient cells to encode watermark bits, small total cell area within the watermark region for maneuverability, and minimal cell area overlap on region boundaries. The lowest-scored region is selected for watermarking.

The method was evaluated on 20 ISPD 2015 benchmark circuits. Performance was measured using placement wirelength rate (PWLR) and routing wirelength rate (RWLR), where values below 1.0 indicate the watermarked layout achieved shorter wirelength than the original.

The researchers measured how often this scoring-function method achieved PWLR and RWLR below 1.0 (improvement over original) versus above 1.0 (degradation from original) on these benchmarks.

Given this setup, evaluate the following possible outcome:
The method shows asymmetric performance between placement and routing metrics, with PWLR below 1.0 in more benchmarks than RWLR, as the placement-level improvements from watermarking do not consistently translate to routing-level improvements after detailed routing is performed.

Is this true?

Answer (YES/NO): YES